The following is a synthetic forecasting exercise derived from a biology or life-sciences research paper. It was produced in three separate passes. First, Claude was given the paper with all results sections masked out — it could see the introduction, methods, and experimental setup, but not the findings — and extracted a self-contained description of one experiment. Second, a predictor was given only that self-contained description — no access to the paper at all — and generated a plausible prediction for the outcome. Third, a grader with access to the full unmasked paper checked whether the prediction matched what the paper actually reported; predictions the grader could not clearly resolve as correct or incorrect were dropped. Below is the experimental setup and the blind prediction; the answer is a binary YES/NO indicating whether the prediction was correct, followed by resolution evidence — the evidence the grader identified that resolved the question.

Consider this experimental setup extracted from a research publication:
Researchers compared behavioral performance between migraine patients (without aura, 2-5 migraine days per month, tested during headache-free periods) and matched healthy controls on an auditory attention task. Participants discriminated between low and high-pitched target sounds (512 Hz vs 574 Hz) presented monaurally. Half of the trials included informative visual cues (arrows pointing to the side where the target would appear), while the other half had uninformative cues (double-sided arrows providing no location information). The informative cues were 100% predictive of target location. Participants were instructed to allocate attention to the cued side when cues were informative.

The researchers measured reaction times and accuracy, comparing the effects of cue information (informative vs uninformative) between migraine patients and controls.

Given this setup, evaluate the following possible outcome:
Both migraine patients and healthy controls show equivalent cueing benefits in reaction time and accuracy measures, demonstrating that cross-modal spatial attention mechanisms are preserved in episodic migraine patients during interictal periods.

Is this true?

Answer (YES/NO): YES